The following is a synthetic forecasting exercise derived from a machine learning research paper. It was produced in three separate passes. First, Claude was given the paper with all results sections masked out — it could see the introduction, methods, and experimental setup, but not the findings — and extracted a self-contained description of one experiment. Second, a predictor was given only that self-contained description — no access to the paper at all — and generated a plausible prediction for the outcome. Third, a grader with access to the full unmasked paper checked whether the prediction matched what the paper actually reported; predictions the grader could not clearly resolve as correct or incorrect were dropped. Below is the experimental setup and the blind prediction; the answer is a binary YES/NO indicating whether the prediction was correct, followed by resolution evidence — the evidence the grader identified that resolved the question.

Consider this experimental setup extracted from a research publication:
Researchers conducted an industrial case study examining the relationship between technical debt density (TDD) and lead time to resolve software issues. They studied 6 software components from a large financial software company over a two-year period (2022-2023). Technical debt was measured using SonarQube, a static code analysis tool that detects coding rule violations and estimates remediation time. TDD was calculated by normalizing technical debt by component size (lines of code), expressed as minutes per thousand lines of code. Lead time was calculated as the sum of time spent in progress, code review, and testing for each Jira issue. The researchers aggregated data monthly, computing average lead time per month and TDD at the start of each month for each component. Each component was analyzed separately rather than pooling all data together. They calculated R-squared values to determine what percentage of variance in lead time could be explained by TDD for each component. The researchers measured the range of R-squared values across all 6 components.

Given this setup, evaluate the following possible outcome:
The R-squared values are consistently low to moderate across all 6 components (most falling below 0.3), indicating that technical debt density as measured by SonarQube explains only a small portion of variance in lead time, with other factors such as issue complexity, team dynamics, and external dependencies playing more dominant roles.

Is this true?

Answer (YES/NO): YES